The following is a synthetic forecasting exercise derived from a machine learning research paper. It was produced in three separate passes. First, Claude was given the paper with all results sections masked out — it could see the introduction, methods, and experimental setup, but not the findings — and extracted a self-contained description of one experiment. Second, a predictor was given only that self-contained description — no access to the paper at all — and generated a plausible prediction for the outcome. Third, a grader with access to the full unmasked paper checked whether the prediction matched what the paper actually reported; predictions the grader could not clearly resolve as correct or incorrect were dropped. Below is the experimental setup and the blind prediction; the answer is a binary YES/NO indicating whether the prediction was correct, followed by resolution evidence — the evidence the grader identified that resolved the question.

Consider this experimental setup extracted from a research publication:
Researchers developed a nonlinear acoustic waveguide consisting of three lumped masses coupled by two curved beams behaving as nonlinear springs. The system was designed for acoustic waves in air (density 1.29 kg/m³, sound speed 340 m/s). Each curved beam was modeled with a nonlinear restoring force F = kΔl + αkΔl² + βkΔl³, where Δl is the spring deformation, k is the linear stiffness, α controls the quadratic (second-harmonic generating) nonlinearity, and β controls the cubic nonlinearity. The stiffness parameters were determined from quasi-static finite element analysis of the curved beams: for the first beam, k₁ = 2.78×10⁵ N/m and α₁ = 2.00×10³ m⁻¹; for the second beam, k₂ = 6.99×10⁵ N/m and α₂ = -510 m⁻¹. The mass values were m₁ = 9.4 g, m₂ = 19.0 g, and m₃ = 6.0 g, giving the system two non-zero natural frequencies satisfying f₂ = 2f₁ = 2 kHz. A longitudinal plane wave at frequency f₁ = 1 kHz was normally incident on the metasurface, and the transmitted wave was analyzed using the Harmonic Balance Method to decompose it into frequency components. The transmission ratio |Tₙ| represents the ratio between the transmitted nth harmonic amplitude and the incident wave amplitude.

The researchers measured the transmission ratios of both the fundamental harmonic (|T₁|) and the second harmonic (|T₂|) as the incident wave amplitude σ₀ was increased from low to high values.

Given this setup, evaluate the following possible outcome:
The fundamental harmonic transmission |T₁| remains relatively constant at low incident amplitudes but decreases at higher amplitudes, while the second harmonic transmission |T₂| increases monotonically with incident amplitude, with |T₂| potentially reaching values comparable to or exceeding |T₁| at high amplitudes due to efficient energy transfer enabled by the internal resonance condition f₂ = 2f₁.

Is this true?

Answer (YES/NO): YES